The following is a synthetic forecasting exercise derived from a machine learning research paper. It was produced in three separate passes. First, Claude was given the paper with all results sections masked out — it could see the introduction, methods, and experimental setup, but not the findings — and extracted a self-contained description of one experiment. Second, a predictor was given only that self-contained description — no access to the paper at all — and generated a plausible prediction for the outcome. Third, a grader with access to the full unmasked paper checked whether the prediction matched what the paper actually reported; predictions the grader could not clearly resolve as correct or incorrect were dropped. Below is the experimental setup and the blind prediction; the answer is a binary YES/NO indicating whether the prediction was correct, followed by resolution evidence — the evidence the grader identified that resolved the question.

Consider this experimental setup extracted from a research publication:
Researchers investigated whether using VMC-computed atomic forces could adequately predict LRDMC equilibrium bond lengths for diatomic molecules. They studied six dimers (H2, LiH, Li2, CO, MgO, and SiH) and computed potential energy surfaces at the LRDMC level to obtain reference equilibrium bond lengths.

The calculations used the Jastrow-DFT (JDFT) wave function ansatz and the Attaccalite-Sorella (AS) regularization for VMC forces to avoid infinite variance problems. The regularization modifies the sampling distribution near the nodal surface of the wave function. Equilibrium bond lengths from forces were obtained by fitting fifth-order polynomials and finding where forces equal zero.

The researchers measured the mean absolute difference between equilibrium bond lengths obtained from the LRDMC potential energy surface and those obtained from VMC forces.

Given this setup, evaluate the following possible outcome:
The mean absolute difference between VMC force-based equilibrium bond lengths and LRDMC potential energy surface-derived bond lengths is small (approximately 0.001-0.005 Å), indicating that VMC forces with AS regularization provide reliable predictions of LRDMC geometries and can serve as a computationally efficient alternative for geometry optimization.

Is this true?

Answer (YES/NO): NO